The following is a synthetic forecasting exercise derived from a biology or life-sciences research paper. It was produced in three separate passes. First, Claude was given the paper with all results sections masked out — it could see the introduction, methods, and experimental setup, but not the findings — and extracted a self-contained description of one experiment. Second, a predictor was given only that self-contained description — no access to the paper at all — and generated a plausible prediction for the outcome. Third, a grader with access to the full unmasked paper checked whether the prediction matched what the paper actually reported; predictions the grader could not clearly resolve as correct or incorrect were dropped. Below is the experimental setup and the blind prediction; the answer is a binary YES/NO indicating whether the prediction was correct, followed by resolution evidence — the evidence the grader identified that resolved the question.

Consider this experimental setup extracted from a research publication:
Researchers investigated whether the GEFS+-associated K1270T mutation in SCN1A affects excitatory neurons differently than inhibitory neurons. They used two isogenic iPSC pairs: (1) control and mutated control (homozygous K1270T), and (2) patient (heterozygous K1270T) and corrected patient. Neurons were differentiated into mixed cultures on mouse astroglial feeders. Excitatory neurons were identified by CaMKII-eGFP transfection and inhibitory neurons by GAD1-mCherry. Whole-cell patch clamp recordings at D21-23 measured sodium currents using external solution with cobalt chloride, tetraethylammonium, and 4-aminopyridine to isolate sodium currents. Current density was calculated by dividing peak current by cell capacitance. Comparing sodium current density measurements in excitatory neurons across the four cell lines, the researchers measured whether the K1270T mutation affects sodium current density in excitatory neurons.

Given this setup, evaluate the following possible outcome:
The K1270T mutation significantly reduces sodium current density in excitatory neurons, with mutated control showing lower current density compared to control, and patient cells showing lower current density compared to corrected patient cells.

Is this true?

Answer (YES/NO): NO